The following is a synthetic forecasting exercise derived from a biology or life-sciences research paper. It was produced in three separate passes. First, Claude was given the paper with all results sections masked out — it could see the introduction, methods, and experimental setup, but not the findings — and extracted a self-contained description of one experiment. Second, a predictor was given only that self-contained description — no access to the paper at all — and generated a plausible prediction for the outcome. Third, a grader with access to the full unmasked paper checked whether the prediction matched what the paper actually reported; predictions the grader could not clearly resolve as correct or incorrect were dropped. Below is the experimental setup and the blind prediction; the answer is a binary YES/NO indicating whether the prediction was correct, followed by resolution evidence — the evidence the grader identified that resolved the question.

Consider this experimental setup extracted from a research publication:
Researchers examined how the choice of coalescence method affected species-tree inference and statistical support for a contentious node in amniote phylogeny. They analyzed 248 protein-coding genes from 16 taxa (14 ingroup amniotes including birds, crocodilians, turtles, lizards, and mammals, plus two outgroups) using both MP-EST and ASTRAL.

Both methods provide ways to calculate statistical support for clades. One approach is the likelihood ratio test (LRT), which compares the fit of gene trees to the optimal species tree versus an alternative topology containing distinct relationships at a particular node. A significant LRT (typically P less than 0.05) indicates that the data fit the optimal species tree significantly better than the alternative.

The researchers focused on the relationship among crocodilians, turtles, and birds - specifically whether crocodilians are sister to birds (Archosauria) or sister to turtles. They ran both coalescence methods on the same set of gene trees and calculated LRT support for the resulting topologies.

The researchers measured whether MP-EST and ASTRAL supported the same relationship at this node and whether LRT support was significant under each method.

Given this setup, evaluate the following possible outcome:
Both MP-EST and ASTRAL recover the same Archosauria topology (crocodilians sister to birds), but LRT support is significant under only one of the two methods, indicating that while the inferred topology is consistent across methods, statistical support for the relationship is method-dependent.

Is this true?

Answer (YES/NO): NO